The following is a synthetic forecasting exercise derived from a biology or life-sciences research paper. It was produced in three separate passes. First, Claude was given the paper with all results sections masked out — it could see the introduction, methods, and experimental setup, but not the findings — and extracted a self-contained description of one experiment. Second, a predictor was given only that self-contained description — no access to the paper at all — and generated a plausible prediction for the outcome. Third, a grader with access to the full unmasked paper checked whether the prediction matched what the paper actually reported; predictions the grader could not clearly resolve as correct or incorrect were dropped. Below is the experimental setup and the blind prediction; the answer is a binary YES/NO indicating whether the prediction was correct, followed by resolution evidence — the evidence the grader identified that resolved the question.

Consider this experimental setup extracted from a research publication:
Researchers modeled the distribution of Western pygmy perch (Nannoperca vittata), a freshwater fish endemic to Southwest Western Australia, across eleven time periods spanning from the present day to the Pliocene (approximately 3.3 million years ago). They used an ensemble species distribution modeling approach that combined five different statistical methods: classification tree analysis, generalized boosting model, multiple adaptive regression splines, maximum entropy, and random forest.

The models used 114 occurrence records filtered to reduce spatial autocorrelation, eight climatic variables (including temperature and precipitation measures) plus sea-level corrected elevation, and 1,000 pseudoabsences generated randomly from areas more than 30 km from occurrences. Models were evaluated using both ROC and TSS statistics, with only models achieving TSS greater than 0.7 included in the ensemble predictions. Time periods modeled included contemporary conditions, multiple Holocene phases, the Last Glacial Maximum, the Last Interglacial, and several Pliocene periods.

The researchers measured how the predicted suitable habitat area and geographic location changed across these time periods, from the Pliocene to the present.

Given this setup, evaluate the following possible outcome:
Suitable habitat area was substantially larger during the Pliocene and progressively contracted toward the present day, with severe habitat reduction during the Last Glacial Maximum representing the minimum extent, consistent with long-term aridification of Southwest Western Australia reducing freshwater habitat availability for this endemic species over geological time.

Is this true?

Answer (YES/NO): NO